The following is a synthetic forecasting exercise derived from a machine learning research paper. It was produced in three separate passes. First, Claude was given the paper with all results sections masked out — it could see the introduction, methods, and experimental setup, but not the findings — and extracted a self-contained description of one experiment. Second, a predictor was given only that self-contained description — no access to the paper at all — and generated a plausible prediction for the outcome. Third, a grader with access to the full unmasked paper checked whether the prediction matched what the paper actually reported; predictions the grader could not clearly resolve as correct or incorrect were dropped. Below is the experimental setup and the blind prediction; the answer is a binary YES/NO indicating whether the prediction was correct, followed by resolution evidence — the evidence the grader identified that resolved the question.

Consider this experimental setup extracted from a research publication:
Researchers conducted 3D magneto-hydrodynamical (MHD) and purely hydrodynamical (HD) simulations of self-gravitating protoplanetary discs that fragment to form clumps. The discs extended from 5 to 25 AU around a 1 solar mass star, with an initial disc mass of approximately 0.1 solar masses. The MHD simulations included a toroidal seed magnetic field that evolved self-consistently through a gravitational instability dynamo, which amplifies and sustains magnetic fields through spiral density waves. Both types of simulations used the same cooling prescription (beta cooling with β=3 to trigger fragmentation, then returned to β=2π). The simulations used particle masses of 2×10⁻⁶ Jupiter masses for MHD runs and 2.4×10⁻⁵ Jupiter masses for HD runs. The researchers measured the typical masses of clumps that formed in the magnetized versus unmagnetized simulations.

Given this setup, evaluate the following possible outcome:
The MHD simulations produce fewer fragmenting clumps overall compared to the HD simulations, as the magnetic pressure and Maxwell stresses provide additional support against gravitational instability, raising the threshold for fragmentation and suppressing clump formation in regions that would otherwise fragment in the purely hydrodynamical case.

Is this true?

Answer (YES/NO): NO